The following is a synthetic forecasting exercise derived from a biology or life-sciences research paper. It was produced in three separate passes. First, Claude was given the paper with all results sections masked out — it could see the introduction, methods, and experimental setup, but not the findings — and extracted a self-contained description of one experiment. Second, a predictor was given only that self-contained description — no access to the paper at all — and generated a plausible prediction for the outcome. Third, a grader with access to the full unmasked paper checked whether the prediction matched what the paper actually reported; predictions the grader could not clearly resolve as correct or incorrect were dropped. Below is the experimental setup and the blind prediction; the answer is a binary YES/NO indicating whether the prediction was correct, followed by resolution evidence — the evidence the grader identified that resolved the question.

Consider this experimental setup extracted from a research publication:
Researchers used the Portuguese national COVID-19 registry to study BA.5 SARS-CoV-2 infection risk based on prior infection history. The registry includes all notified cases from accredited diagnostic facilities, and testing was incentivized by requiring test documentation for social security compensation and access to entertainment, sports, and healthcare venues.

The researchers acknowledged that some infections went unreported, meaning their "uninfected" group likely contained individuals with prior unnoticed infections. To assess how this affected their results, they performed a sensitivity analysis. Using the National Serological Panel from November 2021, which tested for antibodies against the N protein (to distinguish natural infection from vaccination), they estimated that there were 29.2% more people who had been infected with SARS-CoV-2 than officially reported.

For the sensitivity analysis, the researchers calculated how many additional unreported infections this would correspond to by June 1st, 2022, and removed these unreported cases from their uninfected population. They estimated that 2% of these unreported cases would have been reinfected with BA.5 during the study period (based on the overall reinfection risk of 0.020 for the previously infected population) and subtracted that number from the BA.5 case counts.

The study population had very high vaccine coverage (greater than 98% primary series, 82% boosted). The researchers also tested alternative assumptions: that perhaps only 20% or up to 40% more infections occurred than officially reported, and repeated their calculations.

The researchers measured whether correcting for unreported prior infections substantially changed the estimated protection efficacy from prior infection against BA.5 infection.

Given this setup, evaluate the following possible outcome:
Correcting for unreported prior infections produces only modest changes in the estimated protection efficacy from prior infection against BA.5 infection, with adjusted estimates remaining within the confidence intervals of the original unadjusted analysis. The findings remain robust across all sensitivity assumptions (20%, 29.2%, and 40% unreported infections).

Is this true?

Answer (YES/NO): NO